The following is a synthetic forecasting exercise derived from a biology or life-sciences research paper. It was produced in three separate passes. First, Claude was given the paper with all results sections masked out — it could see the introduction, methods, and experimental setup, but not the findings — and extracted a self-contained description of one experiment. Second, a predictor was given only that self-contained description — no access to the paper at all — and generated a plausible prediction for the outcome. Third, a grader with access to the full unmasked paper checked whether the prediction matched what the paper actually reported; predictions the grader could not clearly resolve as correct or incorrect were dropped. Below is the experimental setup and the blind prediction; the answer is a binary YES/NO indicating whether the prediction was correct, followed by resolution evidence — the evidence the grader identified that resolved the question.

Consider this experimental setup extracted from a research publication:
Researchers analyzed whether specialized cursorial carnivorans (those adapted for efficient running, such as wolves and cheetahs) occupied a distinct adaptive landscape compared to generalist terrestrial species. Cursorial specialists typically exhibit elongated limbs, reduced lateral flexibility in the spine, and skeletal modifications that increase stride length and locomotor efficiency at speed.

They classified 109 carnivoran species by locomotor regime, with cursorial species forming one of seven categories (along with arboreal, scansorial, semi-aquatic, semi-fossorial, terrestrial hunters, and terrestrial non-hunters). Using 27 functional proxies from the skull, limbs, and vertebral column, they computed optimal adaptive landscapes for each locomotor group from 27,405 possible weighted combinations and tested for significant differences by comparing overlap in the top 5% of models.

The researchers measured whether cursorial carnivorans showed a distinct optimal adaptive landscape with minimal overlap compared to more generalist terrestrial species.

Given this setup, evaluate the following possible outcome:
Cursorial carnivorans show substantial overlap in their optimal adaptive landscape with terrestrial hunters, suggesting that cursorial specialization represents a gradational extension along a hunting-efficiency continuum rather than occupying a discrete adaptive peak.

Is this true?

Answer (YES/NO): NO